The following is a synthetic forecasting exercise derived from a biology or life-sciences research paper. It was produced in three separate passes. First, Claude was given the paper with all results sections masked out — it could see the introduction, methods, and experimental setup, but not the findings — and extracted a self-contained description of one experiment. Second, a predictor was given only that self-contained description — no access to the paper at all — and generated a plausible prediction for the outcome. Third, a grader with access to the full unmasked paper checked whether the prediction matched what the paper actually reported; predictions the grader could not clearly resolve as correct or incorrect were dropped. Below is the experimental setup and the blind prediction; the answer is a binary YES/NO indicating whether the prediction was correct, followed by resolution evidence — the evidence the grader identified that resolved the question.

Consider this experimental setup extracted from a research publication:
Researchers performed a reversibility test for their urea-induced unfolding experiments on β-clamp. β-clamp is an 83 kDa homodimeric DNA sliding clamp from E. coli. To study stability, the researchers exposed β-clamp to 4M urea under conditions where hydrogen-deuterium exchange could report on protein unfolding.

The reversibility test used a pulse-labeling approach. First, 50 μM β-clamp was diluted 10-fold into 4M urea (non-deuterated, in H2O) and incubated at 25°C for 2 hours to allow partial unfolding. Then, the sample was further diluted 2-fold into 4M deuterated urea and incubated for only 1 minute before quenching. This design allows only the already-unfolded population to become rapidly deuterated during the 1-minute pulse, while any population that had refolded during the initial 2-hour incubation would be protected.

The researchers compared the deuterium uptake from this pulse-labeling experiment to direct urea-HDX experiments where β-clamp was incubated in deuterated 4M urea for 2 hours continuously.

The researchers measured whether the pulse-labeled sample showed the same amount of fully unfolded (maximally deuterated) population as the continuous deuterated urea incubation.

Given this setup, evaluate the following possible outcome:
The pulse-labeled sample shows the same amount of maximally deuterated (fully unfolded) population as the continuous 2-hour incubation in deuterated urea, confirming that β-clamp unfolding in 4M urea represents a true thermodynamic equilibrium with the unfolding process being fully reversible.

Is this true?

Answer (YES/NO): NO